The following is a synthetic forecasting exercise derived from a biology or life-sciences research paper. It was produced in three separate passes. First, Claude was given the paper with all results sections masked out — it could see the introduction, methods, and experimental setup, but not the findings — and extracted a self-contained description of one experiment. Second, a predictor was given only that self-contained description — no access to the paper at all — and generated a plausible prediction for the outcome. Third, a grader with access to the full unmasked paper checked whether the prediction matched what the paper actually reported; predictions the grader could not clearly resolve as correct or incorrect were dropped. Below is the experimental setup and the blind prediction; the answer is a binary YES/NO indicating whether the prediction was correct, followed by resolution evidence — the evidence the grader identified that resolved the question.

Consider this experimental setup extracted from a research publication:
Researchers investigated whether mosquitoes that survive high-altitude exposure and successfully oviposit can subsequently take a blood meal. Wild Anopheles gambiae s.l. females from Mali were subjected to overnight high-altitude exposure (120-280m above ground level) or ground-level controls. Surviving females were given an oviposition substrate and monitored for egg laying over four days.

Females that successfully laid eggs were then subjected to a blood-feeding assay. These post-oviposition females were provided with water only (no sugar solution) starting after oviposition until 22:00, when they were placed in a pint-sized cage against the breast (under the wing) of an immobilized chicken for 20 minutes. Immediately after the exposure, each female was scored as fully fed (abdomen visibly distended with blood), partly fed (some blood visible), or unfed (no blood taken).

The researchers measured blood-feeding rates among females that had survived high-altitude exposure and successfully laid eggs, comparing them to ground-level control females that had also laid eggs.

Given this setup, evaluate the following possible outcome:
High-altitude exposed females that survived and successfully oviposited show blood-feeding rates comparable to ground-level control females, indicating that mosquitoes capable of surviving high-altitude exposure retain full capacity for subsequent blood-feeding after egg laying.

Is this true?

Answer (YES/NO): YES